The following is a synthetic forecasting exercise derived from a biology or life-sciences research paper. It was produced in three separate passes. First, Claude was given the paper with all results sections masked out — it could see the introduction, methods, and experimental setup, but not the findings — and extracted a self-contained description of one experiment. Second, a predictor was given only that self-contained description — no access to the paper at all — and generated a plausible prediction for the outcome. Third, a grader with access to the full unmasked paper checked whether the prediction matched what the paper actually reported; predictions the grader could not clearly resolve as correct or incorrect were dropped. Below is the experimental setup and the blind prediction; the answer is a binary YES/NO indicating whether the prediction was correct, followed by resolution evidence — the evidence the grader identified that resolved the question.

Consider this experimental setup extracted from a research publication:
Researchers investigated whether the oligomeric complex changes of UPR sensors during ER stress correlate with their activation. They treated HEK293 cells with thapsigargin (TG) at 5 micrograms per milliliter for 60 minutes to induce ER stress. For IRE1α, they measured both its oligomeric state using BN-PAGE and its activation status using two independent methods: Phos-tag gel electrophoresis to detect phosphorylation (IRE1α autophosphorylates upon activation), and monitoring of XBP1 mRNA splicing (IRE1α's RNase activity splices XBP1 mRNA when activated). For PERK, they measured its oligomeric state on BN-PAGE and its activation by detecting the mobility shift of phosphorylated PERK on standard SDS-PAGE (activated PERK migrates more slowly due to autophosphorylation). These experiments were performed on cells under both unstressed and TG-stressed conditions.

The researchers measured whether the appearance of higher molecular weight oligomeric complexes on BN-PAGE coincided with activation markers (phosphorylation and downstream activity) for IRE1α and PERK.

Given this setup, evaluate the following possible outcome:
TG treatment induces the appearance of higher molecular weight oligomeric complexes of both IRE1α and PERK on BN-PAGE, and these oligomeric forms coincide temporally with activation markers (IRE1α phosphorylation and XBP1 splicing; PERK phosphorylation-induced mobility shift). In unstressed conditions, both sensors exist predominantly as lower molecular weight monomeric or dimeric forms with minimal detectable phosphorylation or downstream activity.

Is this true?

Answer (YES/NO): NO